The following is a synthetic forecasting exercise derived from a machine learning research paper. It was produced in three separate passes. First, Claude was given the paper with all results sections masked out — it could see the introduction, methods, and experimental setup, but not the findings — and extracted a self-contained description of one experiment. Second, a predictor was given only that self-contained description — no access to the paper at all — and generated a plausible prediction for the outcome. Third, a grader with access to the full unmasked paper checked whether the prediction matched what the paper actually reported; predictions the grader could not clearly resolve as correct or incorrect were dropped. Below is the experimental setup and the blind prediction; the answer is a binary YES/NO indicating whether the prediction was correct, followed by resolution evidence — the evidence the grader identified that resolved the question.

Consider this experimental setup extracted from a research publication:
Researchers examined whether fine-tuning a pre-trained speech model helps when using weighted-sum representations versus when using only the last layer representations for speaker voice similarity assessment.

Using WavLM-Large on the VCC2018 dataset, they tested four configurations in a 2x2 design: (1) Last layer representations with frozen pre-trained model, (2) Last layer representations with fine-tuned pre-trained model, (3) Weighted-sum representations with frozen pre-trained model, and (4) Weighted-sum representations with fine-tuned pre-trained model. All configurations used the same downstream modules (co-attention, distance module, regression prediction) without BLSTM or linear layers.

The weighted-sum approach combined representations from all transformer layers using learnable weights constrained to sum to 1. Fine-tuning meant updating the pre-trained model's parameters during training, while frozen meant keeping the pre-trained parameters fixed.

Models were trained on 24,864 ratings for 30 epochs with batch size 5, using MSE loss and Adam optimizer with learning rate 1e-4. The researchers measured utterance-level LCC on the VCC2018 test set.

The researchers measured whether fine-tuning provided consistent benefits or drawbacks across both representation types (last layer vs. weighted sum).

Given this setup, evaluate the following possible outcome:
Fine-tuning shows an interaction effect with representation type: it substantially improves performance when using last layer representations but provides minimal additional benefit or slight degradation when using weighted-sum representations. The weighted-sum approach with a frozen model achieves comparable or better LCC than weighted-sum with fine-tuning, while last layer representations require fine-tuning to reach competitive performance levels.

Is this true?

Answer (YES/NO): NO